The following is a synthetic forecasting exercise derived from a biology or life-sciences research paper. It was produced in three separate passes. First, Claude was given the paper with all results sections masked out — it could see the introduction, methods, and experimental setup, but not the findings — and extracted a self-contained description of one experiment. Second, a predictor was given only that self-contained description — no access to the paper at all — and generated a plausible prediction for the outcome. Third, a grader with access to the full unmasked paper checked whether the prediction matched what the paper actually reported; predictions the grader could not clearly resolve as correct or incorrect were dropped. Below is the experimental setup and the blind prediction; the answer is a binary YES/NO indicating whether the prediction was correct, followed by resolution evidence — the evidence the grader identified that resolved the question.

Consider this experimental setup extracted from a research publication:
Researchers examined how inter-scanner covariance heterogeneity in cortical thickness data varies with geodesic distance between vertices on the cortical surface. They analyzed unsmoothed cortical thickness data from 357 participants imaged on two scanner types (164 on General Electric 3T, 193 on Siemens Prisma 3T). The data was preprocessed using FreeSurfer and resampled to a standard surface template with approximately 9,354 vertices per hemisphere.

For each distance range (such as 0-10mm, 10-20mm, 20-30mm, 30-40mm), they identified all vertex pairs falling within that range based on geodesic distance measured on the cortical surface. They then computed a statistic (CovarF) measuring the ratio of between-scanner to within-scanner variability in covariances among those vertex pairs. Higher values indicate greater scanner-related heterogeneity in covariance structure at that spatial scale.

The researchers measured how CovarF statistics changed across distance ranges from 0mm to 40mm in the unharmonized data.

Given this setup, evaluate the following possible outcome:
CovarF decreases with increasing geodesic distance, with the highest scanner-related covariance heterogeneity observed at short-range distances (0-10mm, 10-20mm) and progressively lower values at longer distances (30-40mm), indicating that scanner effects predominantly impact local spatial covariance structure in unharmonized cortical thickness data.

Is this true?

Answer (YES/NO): YES